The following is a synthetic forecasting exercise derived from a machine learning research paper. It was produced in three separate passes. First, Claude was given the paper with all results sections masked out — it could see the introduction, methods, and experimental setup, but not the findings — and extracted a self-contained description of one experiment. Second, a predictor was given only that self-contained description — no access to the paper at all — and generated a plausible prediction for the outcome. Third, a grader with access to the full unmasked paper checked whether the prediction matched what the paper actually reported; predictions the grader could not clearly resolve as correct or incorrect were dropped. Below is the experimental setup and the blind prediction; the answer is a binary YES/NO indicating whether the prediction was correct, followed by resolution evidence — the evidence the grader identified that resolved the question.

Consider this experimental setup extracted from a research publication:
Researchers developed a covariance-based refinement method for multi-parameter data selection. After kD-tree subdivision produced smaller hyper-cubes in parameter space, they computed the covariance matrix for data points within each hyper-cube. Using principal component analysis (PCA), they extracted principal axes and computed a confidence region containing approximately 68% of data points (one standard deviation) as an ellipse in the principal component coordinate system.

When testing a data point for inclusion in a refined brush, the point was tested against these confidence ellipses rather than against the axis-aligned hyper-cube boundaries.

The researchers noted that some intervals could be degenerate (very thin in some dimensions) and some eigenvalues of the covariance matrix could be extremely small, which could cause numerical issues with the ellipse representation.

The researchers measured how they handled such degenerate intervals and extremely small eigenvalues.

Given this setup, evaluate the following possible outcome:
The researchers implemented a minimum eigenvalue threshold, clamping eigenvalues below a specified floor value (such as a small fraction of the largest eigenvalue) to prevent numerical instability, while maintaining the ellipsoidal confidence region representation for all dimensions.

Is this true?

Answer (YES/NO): NO